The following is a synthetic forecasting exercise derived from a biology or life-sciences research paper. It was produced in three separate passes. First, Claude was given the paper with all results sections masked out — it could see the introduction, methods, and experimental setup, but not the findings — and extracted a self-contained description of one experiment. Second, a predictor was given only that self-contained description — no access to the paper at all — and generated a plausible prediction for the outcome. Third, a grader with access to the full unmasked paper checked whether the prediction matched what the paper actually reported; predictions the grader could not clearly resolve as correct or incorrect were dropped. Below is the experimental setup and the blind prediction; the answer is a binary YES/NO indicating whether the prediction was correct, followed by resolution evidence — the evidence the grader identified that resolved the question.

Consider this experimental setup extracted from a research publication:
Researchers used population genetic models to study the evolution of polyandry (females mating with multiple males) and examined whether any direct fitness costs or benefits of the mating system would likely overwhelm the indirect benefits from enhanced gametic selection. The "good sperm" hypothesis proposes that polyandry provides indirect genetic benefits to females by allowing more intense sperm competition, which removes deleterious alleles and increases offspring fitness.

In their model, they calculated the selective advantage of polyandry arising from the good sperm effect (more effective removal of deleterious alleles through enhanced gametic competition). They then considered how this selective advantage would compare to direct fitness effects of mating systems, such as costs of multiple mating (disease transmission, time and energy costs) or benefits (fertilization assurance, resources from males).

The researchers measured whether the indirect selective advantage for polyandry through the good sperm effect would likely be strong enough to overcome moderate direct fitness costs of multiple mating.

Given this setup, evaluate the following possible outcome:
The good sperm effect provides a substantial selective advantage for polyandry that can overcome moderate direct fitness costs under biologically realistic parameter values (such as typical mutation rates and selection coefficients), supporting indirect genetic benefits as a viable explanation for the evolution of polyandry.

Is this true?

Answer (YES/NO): NO